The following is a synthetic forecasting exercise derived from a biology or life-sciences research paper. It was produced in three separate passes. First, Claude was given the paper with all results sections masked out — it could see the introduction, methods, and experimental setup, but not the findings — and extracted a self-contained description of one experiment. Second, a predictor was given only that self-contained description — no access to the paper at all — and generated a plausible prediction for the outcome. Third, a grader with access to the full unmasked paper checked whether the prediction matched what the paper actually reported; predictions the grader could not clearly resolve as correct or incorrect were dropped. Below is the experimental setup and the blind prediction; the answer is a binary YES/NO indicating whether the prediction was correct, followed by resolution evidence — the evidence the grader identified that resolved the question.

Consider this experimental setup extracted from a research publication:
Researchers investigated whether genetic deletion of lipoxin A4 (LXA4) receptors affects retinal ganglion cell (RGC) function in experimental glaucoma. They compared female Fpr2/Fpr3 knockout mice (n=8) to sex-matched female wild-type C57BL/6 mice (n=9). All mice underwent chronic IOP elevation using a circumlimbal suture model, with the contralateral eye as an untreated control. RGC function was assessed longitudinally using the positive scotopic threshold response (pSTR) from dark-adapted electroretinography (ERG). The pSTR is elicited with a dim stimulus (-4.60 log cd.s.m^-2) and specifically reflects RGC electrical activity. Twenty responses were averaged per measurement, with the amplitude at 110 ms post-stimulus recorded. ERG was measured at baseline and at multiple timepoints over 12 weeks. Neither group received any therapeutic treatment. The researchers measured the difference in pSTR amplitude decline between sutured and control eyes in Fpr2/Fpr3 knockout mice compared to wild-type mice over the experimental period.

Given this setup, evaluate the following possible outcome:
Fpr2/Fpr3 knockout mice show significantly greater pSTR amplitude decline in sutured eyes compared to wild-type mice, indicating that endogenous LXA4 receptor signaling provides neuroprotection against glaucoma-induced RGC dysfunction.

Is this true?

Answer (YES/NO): YES